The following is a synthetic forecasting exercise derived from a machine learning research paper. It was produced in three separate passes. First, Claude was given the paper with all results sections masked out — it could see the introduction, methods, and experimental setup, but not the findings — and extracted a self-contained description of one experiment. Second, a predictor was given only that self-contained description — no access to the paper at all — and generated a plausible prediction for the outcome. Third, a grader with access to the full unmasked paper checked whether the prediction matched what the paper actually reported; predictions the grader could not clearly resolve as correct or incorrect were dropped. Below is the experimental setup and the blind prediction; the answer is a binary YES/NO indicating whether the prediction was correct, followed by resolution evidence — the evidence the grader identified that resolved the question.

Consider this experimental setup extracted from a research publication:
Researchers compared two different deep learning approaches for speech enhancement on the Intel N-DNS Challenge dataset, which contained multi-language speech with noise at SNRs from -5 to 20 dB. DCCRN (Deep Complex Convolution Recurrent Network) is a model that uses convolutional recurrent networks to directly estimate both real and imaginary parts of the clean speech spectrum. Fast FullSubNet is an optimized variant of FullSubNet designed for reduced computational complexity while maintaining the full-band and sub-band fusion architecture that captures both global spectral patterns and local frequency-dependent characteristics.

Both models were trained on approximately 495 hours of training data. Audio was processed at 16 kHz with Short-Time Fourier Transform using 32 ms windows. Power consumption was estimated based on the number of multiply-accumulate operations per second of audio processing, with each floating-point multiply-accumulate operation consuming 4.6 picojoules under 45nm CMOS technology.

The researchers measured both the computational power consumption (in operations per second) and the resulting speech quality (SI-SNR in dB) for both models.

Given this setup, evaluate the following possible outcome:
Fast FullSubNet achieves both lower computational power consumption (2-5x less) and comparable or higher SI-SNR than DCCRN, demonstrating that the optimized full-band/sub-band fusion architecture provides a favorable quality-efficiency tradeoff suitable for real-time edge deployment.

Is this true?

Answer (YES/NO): NO